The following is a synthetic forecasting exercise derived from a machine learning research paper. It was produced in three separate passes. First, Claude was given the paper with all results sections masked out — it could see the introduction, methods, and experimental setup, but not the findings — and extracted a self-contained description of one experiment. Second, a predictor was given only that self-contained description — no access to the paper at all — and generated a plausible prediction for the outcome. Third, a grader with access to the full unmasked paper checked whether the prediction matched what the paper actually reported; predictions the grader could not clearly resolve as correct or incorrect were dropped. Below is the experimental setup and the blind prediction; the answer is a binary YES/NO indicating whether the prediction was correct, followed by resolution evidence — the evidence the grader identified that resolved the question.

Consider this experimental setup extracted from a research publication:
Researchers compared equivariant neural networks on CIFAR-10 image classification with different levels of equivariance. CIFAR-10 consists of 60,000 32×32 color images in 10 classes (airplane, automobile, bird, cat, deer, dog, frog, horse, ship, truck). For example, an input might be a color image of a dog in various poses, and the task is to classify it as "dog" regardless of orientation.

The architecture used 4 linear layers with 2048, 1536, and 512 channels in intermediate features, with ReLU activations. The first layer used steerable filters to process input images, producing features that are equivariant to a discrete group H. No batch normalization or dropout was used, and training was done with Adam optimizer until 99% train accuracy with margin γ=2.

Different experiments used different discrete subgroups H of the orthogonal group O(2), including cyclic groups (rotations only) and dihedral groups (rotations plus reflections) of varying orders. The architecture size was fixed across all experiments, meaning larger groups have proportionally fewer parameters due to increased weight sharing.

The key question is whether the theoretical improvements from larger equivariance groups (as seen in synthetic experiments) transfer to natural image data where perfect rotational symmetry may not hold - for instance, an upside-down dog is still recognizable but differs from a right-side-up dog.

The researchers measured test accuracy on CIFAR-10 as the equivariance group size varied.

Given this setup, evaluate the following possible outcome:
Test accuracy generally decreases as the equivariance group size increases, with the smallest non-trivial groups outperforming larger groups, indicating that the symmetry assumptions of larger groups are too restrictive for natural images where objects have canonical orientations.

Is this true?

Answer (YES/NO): NO